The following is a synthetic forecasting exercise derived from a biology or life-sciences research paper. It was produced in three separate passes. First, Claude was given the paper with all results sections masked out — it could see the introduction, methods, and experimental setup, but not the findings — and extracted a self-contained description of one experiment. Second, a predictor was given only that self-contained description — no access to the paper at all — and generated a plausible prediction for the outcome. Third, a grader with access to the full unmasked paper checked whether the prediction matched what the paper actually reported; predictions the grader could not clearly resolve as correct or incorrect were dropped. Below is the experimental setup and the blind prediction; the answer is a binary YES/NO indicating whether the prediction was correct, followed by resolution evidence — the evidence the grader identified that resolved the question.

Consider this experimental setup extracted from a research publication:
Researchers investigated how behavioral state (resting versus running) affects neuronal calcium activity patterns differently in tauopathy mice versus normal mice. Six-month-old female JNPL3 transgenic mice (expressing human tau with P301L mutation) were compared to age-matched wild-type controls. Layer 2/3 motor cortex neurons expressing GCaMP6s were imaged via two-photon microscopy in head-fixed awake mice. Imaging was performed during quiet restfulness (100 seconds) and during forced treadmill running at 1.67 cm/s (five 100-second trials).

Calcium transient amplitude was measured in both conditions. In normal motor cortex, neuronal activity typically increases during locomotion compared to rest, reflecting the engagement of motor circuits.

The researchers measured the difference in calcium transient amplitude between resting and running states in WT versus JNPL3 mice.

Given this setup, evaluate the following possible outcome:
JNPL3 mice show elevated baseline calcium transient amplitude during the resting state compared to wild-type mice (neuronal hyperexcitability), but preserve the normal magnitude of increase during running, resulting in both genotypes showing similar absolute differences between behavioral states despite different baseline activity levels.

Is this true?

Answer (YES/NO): NO